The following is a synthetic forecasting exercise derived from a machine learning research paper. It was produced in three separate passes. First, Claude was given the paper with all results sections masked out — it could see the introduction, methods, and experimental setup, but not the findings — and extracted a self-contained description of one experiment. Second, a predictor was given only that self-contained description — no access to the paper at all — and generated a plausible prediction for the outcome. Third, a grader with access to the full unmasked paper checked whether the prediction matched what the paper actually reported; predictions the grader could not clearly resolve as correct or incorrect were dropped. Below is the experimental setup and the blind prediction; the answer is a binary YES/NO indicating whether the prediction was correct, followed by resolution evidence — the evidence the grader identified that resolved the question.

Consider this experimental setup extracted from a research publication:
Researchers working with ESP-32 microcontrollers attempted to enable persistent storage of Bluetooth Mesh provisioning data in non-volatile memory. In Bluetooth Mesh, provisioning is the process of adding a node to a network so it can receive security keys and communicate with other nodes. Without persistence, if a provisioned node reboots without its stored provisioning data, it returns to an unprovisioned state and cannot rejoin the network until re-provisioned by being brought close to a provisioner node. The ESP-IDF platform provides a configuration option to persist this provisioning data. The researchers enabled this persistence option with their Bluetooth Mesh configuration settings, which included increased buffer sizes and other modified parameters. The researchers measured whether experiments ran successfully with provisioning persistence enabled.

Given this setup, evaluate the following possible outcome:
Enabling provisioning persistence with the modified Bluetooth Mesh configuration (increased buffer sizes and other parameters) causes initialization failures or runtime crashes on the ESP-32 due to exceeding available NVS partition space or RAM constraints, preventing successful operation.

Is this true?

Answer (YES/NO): YES